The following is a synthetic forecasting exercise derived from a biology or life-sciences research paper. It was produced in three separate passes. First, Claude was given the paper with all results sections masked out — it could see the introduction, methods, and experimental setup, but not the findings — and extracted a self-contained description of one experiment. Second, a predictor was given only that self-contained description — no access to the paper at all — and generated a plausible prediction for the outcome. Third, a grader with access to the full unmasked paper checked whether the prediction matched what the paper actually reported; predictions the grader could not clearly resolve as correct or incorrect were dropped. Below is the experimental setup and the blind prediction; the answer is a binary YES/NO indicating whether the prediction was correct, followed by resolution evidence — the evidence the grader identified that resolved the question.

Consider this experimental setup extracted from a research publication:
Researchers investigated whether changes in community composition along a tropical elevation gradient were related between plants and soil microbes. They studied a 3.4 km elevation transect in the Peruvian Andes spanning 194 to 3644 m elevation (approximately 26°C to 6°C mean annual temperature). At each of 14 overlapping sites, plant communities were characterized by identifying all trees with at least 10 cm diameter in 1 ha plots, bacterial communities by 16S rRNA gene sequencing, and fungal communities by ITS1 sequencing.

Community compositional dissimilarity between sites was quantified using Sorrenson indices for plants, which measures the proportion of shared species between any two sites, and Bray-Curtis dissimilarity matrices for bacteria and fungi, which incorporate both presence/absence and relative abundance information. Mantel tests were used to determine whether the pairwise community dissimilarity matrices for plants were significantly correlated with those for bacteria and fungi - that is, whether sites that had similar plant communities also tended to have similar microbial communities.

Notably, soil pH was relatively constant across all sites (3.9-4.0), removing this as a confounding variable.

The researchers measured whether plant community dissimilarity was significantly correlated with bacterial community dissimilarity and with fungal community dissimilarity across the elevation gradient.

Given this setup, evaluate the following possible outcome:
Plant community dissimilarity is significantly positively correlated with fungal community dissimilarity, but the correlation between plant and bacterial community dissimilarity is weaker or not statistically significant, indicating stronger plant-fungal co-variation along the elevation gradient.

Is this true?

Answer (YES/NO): NO